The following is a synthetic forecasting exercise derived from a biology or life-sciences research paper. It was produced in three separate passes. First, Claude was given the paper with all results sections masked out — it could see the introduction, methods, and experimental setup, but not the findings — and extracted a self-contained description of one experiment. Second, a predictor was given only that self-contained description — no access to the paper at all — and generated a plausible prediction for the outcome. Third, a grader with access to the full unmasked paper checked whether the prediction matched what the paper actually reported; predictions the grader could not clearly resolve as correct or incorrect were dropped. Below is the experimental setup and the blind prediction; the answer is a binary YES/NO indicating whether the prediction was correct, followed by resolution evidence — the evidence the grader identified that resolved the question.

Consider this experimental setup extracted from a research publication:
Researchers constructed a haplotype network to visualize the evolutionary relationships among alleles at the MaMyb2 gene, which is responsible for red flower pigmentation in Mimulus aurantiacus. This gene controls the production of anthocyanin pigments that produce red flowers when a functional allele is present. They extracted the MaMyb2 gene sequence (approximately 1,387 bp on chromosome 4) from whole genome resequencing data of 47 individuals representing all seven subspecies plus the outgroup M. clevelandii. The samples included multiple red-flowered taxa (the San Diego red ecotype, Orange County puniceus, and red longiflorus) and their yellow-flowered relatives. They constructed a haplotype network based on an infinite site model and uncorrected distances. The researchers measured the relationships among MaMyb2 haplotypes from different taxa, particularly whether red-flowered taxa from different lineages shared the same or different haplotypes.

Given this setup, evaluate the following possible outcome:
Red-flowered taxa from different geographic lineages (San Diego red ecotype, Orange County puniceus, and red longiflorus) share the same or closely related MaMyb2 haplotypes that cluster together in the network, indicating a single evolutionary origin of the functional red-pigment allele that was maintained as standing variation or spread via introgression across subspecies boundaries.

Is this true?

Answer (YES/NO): YES